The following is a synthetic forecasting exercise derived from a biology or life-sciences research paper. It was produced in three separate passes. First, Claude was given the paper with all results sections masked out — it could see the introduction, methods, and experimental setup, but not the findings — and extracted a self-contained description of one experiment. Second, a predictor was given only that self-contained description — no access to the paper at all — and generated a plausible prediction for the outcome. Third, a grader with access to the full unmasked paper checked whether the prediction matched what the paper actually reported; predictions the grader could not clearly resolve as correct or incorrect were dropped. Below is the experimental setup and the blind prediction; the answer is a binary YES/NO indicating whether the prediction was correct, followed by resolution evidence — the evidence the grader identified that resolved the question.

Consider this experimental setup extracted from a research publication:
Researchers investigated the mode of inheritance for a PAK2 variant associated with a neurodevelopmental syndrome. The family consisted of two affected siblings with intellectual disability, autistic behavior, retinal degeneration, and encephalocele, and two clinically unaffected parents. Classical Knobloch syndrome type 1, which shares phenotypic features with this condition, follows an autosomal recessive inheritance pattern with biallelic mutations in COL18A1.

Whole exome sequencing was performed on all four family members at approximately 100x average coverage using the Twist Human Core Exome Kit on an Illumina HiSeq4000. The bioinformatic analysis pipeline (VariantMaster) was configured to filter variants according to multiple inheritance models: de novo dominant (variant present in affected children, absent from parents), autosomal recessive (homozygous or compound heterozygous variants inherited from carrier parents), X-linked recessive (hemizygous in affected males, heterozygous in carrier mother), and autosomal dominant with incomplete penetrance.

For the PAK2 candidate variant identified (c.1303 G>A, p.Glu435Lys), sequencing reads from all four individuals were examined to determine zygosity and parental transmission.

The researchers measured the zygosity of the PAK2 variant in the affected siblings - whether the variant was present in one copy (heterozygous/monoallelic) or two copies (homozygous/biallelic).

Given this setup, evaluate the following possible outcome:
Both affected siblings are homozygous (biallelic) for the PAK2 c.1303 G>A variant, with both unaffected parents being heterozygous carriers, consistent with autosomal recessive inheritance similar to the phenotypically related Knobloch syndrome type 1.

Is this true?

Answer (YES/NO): NO